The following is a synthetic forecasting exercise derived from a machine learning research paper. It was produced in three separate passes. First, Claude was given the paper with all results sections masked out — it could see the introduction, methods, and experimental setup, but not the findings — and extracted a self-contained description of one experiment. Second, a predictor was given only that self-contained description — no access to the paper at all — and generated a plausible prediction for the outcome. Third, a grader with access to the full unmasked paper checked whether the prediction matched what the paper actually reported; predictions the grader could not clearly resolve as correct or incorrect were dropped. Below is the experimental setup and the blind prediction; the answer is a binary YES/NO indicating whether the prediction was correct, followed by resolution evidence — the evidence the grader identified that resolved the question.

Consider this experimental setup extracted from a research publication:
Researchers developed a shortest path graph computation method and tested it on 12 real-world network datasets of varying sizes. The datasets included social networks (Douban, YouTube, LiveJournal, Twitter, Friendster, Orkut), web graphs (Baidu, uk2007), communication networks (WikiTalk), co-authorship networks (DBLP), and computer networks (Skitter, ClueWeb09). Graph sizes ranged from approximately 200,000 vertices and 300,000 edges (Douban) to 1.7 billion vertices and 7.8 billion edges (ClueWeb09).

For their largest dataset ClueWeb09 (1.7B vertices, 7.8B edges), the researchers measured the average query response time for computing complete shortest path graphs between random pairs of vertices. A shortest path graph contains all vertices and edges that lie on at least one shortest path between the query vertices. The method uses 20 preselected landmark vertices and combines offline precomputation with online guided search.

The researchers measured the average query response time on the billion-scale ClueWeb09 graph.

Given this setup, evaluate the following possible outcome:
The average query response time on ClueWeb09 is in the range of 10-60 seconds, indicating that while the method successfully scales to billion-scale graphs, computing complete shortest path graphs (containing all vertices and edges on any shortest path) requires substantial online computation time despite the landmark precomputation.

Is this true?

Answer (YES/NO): NO